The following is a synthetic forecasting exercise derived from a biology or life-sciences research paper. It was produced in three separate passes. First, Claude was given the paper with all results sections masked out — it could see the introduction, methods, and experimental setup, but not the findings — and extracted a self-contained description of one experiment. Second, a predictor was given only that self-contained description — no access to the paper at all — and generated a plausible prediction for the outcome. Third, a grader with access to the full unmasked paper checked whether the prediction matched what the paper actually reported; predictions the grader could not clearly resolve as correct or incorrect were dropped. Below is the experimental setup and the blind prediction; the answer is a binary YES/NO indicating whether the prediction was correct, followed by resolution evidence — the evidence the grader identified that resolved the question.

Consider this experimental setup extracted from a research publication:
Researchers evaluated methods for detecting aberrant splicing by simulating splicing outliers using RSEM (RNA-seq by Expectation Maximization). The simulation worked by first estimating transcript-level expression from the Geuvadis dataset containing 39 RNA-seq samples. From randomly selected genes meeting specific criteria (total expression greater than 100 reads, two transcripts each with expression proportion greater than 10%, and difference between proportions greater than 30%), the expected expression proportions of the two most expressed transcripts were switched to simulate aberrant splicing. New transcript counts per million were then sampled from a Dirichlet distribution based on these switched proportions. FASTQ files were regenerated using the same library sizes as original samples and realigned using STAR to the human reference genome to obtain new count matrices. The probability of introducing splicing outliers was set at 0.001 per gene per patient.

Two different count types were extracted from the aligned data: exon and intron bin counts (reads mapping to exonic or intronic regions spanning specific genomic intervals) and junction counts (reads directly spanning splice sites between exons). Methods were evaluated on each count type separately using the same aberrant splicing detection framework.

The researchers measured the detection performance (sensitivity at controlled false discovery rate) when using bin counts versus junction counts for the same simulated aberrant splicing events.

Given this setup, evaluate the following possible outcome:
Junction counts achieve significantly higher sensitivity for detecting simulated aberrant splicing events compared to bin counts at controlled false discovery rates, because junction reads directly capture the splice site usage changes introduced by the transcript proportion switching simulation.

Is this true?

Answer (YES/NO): NO